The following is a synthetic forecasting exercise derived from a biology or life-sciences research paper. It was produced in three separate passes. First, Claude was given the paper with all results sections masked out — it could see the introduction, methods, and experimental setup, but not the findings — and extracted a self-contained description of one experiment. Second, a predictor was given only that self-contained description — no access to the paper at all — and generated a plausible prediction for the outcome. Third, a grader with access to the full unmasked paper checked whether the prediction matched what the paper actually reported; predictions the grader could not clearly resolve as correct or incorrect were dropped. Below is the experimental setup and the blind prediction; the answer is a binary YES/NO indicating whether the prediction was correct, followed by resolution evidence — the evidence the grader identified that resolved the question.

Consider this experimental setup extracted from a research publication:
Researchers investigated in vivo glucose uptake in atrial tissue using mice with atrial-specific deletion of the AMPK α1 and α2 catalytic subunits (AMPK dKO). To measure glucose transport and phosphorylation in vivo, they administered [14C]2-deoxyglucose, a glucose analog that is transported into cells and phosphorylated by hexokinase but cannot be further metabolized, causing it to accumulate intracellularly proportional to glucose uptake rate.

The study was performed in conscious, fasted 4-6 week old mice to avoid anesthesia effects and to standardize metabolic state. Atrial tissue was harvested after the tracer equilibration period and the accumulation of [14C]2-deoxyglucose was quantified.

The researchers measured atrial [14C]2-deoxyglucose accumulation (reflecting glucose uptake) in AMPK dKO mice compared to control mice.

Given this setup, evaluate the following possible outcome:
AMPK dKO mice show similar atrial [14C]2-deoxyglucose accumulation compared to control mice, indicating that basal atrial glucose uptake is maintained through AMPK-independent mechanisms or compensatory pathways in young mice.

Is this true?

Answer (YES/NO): NO